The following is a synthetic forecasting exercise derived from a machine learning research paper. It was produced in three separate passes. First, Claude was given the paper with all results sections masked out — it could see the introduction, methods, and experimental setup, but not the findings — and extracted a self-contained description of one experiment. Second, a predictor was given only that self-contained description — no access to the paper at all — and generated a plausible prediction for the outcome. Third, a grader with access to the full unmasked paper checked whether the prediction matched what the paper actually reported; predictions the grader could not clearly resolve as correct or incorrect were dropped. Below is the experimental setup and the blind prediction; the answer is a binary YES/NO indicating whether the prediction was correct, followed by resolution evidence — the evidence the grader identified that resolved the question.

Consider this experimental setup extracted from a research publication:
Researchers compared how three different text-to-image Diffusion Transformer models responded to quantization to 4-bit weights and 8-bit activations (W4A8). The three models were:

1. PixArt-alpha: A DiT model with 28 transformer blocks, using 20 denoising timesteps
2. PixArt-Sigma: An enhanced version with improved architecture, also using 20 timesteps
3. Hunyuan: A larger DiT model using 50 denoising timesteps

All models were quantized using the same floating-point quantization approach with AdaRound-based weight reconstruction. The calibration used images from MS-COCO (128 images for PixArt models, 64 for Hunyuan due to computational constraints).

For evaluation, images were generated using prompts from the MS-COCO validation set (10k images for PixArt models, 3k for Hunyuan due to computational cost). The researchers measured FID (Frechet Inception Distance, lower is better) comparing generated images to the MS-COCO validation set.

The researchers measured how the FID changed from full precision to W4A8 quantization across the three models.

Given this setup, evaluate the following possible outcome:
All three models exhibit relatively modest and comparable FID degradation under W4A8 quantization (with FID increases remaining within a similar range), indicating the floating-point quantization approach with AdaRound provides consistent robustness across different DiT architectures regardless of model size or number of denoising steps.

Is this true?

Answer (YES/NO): NO